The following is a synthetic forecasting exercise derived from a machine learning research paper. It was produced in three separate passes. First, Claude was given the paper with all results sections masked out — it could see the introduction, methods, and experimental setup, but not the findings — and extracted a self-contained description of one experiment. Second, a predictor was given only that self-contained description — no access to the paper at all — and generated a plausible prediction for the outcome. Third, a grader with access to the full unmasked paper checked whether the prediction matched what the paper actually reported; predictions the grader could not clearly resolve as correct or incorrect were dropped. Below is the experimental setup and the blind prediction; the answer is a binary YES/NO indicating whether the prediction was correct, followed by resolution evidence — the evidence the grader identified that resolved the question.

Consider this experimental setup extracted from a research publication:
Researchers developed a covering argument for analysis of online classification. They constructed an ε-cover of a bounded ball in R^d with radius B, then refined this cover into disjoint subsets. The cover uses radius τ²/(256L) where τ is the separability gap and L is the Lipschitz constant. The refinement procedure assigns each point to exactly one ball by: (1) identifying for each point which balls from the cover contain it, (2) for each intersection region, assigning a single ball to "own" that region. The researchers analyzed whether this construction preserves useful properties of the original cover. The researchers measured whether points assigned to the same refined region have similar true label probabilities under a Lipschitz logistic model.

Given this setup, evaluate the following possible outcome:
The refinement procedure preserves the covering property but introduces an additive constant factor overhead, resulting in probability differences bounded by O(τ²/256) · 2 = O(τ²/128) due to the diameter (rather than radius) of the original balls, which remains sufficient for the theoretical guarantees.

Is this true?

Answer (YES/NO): NO